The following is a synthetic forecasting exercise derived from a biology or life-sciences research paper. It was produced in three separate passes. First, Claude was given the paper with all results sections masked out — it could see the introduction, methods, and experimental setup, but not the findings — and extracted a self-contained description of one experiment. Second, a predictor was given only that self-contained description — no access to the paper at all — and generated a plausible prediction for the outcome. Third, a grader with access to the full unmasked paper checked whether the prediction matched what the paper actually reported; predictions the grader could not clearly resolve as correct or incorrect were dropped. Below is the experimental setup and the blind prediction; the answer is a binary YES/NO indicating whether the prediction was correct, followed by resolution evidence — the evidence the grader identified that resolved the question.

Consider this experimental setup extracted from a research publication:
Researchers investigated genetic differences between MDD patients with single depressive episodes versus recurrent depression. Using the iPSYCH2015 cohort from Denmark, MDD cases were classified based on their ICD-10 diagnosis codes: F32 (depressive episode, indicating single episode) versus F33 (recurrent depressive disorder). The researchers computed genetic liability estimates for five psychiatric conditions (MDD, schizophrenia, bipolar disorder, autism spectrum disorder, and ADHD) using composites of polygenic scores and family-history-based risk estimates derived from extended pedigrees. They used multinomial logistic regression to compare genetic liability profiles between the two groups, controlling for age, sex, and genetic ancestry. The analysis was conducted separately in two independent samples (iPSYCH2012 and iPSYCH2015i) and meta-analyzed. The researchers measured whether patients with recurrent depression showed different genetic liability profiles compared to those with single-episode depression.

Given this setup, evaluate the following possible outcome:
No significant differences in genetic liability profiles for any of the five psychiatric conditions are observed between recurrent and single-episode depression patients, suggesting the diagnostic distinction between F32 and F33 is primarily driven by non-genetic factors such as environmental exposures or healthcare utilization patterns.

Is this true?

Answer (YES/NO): NO